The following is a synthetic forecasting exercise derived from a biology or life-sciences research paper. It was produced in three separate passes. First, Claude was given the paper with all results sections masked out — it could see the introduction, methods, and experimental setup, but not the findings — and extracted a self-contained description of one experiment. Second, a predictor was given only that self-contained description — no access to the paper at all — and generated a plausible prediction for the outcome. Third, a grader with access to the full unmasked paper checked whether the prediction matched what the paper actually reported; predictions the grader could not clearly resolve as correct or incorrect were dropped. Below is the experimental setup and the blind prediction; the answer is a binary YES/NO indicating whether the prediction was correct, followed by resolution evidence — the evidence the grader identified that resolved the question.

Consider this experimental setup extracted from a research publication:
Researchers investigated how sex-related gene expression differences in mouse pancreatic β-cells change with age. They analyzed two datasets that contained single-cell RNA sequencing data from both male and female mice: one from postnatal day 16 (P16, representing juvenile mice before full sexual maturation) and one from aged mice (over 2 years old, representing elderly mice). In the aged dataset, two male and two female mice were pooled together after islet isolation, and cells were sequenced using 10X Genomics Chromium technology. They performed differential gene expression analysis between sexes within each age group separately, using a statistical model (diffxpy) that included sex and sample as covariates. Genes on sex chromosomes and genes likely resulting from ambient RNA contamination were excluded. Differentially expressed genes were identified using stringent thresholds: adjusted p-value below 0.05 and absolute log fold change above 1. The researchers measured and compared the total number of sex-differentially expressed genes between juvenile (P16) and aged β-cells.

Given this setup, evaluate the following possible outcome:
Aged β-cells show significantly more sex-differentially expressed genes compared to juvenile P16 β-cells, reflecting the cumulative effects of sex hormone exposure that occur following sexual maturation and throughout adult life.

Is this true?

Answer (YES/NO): YES